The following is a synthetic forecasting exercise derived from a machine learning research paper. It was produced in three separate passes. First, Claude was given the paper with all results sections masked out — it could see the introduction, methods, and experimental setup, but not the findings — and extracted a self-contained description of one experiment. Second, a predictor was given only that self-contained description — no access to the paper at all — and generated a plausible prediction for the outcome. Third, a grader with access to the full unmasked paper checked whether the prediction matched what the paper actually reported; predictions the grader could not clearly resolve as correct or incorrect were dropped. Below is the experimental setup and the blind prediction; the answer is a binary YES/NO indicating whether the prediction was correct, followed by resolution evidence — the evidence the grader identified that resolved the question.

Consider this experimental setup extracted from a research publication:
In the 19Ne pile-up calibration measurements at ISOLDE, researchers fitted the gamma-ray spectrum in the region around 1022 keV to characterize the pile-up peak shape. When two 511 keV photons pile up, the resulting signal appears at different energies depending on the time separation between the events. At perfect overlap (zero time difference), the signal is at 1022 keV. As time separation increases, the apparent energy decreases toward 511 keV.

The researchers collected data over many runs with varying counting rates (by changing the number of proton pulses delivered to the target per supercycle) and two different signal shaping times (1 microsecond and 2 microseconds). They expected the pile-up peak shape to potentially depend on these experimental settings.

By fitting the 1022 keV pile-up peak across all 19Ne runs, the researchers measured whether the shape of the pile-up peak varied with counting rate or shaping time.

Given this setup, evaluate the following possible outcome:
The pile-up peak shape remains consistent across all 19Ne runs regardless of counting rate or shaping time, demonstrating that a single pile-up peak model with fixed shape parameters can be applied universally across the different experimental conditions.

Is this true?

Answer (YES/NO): YES